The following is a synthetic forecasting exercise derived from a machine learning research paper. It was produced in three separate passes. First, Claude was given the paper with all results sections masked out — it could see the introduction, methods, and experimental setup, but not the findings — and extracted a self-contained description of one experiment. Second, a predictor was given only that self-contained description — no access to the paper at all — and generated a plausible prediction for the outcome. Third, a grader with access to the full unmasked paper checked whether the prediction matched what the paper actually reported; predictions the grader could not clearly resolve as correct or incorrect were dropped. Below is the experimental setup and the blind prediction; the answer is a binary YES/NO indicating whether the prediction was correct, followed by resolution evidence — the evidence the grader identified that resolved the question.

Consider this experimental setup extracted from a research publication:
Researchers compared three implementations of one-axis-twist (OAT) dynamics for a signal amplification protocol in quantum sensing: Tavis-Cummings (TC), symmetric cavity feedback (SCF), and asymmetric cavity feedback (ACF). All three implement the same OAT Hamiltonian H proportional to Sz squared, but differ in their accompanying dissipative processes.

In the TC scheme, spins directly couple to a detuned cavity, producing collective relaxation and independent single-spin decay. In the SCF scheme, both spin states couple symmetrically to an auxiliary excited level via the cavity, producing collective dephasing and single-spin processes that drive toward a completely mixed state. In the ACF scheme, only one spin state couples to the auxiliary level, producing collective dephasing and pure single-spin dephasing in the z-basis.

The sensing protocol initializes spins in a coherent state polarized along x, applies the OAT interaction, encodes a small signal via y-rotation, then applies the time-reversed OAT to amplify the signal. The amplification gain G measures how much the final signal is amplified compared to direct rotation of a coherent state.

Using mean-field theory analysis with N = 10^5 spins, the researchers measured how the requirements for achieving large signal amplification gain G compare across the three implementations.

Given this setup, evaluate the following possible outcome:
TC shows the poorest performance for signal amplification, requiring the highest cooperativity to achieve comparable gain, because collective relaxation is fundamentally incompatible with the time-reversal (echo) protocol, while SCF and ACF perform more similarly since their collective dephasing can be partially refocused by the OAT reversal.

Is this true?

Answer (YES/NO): NO